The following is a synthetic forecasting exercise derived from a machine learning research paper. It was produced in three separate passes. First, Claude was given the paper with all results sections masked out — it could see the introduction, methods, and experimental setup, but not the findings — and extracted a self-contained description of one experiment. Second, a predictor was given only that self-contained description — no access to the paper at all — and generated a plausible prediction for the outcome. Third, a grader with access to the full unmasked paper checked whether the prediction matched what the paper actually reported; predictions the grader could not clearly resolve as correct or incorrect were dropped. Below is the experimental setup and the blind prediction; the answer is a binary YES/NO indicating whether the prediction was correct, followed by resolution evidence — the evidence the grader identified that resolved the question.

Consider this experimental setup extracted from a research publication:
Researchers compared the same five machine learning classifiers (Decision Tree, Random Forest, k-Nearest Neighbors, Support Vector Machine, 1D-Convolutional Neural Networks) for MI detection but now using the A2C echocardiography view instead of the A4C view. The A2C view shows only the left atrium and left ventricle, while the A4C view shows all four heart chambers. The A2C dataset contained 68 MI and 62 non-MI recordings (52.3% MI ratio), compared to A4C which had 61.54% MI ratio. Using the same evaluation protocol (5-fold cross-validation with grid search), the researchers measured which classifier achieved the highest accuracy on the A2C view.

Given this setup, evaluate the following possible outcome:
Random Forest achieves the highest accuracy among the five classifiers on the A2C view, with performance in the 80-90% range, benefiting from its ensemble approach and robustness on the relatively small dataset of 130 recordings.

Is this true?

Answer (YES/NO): NO